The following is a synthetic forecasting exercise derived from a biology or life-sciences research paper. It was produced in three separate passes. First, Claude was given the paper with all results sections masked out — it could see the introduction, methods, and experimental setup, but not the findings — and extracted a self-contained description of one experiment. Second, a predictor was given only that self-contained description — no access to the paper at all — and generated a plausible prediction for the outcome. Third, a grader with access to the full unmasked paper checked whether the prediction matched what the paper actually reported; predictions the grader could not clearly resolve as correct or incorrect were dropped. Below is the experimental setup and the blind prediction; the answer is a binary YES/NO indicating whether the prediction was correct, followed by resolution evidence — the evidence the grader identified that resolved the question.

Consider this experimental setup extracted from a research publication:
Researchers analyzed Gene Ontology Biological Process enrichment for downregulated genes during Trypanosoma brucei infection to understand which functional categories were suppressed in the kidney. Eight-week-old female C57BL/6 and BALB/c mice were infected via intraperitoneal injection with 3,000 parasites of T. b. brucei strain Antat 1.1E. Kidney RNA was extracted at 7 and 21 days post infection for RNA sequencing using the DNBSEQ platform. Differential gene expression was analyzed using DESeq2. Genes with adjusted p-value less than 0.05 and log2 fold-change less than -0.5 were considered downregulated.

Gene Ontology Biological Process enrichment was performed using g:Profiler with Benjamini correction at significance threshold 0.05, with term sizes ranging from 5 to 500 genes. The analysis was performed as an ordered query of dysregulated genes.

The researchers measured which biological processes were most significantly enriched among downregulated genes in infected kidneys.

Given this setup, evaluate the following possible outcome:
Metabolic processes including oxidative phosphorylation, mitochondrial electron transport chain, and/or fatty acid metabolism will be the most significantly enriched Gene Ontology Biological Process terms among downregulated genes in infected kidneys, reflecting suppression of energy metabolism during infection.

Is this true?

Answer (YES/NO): NO